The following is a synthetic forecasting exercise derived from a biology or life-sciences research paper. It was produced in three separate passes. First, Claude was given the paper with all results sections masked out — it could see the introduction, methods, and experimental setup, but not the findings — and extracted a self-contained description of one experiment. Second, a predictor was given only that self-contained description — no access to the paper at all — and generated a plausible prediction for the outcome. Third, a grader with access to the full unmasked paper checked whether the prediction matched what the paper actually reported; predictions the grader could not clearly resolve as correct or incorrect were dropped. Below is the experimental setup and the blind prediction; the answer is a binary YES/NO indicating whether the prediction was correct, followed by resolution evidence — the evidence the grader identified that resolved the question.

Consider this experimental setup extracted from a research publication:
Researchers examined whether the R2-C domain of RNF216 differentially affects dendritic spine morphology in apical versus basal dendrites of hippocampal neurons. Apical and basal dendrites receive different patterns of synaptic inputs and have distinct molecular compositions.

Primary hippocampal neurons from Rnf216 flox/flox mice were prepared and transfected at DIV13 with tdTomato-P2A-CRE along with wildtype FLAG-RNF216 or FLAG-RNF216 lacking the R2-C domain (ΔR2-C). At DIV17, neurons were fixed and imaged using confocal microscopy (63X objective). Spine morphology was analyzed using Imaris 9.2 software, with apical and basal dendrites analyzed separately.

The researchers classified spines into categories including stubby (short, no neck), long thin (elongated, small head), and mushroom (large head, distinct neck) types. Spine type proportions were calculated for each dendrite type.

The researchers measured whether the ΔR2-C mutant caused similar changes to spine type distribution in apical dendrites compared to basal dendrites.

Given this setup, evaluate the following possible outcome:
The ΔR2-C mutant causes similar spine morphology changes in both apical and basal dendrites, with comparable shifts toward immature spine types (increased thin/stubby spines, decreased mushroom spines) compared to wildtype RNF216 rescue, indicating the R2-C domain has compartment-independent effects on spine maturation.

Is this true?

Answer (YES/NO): NO